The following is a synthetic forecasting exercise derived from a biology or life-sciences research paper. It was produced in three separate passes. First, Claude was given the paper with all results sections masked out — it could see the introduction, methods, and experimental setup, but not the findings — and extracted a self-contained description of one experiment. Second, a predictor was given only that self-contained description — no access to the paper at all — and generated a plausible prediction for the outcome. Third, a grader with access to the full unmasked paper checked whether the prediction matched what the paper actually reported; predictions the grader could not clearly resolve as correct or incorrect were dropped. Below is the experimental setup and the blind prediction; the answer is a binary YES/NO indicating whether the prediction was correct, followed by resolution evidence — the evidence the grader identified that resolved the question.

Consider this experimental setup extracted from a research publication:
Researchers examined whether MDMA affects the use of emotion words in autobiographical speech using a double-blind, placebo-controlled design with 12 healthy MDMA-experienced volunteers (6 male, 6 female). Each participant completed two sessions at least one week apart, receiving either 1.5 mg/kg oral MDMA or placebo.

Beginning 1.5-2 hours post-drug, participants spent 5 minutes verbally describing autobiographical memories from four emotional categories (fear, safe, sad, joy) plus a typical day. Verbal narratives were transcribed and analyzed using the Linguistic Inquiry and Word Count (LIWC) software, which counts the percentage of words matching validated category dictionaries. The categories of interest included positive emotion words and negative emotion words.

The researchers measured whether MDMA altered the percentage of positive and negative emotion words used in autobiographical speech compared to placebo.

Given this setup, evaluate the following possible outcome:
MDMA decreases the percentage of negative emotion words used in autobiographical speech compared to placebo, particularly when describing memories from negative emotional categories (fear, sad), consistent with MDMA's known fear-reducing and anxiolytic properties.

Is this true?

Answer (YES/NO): NO